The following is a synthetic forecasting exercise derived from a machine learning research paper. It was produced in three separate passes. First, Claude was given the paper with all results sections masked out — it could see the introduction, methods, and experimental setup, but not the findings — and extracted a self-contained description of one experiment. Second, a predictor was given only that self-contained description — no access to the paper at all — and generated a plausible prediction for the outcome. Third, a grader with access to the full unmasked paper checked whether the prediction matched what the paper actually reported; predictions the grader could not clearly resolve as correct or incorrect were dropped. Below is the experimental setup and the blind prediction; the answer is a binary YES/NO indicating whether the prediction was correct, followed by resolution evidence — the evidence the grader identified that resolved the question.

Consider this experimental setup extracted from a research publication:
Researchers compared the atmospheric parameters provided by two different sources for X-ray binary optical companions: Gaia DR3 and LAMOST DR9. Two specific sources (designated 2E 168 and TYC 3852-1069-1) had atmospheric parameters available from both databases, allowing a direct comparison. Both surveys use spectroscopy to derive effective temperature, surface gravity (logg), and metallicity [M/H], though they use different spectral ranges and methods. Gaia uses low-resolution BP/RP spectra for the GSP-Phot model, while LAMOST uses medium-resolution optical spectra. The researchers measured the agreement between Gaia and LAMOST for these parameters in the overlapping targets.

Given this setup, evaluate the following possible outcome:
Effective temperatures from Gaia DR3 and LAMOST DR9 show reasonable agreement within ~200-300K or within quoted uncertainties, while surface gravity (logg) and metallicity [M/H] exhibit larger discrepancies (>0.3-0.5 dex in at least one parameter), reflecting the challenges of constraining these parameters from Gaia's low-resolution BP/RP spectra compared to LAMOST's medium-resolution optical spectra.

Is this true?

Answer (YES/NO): YES